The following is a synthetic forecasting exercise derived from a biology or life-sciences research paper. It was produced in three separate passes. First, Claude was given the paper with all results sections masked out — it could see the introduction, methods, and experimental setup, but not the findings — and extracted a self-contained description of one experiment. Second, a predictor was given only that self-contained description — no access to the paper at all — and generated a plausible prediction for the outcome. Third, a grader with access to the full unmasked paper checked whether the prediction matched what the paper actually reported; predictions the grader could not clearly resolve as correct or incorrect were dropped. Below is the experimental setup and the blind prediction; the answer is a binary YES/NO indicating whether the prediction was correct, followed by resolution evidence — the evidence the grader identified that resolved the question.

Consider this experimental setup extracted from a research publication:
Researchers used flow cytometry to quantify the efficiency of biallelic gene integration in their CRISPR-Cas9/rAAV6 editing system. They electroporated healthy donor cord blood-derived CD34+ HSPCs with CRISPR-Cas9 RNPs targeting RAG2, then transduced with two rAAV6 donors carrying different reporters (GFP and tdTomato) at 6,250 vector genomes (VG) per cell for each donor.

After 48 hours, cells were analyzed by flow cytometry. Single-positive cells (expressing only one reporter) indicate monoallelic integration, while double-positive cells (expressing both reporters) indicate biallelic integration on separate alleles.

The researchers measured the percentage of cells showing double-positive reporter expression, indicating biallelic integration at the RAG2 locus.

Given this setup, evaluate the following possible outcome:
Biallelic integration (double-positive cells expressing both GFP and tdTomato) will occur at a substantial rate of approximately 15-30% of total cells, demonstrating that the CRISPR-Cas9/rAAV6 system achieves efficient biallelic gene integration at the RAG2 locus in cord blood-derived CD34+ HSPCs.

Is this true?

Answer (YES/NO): NO